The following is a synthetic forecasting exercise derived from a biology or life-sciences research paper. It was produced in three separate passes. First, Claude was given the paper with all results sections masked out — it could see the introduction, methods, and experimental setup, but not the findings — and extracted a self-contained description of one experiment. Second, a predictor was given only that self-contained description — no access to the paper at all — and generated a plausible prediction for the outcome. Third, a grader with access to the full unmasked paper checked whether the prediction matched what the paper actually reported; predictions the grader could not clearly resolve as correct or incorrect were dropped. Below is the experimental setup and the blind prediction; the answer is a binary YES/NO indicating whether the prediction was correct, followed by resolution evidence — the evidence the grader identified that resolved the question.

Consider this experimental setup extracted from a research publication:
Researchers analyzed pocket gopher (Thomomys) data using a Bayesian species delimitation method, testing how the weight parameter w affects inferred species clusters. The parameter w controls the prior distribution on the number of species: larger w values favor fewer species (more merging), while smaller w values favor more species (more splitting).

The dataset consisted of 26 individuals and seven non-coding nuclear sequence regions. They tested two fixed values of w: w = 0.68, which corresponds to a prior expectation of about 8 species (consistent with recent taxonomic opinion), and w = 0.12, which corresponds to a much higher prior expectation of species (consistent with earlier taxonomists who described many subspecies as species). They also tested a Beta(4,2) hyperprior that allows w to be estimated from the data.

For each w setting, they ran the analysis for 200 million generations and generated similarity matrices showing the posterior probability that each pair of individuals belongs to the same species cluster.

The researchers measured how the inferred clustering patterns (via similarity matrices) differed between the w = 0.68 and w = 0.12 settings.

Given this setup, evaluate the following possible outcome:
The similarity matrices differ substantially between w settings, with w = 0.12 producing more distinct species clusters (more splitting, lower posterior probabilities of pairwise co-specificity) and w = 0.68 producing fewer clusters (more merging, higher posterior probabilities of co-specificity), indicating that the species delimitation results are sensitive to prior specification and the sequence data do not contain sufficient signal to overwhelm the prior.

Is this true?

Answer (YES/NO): YES